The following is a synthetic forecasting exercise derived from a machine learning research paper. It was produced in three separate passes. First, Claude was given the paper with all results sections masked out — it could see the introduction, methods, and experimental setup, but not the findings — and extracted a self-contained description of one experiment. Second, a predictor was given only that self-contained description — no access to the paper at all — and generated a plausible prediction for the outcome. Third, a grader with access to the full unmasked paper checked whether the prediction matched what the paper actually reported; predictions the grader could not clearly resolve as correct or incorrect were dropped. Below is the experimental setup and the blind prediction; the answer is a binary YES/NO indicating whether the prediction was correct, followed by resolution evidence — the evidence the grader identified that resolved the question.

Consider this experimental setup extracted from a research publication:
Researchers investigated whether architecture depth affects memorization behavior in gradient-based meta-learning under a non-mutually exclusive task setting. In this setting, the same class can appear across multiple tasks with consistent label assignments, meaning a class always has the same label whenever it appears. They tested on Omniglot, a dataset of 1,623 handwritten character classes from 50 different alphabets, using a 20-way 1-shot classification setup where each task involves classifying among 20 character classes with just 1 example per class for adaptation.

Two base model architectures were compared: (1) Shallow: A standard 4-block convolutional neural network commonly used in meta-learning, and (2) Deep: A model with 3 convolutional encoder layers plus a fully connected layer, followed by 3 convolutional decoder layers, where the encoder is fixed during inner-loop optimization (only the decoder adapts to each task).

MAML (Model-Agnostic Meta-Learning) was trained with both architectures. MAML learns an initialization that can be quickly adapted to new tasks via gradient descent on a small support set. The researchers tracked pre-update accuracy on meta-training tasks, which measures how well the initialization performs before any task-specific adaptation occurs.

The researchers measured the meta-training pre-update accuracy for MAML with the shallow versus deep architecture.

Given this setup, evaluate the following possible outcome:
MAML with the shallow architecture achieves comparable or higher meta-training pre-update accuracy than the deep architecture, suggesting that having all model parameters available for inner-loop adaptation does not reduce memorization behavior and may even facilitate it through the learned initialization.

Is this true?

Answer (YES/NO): NO